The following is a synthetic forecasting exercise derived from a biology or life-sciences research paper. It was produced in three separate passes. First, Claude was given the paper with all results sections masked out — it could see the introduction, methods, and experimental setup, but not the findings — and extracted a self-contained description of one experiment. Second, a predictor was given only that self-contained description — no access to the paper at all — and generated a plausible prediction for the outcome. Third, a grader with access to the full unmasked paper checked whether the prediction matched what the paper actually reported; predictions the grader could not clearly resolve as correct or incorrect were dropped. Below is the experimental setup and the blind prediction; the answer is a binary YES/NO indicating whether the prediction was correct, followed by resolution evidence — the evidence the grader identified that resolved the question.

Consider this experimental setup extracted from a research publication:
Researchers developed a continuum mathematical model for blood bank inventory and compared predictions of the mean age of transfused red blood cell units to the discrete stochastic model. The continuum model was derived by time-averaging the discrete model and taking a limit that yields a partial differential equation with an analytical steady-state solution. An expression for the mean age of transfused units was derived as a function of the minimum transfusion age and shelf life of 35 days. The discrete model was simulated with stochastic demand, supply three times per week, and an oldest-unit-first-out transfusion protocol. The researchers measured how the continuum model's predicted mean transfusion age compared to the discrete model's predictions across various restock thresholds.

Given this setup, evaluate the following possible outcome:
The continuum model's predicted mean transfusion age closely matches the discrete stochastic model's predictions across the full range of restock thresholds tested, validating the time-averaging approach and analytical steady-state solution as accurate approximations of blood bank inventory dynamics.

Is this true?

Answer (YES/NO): YES